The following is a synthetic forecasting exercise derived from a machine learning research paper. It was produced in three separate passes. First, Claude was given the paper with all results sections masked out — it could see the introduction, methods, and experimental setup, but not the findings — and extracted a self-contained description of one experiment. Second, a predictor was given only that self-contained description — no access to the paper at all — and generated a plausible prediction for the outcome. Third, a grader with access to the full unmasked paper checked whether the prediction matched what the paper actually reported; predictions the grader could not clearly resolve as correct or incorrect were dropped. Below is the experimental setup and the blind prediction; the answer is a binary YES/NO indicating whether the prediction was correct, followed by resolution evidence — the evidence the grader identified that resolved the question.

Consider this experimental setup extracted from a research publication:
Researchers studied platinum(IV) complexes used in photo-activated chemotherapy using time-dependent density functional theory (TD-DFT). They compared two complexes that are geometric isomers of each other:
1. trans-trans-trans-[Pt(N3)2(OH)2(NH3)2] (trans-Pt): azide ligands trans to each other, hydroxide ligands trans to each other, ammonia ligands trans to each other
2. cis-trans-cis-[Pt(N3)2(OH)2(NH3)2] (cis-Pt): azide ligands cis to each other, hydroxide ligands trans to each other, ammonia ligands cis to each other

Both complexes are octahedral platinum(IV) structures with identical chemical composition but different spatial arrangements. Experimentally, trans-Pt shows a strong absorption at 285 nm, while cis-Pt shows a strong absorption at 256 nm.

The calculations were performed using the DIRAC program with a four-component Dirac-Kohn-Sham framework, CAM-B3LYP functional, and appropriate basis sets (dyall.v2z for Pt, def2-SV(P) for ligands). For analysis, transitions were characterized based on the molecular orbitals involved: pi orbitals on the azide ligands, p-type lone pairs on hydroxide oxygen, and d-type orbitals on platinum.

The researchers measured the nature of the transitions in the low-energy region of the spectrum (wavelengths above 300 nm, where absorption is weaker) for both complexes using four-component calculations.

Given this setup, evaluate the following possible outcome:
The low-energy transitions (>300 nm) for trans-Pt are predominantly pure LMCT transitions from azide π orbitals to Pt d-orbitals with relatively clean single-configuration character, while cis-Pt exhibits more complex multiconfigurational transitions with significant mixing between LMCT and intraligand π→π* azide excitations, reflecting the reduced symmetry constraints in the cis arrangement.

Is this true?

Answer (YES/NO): NO